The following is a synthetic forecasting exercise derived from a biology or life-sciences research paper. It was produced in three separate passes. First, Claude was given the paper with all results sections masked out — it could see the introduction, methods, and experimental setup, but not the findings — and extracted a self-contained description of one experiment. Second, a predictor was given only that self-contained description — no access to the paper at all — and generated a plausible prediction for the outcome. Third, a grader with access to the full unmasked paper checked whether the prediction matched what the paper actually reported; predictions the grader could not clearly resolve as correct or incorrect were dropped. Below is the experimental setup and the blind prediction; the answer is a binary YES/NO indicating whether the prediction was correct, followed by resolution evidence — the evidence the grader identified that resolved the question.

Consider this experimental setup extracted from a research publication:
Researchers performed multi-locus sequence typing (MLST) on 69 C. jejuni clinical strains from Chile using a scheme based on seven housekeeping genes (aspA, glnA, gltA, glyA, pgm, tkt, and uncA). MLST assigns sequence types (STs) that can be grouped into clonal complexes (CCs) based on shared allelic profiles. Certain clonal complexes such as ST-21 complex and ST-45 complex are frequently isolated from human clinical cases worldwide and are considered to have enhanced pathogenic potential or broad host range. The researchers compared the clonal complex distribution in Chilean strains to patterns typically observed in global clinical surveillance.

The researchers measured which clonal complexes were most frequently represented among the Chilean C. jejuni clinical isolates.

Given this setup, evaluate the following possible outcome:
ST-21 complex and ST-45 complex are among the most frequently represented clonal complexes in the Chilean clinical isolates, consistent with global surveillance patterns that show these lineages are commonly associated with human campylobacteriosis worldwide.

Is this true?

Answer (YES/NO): NO